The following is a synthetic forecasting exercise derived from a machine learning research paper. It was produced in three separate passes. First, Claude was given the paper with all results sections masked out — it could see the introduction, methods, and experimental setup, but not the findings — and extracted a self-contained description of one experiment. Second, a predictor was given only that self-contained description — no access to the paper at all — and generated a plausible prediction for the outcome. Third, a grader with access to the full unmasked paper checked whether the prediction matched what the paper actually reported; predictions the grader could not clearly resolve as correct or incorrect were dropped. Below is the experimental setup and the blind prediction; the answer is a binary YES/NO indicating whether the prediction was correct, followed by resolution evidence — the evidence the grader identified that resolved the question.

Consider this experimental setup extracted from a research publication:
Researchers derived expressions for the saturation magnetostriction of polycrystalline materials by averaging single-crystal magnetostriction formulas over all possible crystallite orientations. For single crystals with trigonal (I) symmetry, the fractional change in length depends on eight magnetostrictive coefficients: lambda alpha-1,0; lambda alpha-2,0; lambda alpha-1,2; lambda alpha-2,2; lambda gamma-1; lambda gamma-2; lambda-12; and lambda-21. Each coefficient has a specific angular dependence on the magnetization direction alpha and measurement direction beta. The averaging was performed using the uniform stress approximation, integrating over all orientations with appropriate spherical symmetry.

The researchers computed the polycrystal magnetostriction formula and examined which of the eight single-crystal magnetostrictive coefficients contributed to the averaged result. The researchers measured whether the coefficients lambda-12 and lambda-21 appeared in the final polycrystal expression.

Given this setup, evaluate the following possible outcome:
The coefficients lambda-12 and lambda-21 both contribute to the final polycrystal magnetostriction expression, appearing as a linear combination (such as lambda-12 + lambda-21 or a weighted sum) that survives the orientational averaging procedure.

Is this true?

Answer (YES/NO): NO